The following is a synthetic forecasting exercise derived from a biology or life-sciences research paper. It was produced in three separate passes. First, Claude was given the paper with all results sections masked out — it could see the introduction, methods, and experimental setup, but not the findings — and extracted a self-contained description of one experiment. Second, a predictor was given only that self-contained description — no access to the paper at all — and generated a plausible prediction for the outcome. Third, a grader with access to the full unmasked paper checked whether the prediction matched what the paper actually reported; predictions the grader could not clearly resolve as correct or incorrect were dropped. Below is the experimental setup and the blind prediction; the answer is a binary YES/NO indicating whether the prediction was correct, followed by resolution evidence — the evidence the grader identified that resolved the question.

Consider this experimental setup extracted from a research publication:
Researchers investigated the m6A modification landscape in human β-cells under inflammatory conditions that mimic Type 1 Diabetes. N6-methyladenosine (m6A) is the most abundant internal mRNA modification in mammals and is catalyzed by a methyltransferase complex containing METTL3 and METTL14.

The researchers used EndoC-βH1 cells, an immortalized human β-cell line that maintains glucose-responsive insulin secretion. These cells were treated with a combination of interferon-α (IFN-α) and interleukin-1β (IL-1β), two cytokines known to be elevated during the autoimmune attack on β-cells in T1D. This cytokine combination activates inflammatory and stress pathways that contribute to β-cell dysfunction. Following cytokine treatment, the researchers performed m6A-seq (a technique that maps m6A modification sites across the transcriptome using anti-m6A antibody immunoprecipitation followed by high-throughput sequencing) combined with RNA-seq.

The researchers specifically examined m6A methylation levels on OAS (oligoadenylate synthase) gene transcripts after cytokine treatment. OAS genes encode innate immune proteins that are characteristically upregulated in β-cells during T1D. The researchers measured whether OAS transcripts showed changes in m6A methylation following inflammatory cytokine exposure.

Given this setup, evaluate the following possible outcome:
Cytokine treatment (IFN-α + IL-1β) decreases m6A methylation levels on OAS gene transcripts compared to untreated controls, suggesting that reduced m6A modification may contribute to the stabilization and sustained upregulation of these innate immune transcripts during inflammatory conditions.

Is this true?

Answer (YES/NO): NO